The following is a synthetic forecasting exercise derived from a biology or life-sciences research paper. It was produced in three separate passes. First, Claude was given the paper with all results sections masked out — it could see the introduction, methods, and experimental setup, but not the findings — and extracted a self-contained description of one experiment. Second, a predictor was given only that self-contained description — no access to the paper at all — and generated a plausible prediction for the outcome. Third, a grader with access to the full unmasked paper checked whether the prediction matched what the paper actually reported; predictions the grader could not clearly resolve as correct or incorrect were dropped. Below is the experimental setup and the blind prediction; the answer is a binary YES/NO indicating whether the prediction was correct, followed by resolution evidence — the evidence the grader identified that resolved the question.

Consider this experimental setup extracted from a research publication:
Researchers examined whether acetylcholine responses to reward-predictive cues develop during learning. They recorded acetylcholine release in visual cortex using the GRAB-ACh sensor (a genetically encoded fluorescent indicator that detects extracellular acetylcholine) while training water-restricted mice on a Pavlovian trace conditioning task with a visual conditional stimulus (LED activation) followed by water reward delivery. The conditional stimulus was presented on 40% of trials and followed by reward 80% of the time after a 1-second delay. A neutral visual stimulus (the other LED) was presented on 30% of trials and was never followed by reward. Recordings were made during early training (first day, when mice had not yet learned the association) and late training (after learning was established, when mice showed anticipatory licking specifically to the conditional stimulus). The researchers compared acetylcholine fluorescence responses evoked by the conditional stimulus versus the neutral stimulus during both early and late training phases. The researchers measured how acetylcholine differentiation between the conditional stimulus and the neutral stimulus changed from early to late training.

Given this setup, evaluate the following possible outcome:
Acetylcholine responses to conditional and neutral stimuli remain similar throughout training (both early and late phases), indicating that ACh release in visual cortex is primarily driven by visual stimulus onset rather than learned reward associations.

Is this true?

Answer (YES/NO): NO